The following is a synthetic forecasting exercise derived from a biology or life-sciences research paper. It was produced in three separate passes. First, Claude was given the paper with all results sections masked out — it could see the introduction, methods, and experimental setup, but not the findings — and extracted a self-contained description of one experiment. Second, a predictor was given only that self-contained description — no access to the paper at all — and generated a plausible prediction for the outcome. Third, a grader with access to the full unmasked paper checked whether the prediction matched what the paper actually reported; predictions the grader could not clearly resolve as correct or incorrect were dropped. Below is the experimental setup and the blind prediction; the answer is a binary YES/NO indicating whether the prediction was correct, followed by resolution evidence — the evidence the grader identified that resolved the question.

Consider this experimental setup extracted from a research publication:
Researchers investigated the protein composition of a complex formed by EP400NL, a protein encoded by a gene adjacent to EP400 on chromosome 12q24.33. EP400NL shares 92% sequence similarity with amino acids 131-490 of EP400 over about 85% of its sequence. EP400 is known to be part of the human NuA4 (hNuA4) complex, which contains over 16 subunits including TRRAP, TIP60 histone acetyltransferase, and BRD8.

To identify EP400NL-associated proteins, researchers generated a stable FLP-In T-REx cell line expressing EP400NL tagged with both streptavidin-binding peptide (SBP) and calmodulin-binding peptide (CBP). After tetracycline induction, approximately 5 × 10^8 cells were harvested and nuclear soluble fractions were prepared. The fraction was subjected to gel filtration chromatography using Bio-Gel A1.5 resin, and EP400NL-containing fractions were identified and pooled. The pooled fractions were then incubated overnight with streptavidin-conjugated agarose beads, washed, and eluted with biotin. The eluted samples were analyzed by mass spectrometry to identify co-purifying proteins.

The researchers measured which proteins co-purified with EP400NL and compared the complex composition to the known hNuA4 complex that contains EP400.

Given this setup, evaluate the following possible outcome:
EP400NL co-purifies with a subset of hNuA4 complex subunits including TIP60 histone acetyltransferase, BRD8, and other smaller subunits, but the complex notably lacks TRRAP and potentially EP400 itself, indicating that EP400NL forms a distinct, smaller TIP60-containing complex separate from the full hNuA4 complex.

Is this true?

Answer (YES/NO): NO